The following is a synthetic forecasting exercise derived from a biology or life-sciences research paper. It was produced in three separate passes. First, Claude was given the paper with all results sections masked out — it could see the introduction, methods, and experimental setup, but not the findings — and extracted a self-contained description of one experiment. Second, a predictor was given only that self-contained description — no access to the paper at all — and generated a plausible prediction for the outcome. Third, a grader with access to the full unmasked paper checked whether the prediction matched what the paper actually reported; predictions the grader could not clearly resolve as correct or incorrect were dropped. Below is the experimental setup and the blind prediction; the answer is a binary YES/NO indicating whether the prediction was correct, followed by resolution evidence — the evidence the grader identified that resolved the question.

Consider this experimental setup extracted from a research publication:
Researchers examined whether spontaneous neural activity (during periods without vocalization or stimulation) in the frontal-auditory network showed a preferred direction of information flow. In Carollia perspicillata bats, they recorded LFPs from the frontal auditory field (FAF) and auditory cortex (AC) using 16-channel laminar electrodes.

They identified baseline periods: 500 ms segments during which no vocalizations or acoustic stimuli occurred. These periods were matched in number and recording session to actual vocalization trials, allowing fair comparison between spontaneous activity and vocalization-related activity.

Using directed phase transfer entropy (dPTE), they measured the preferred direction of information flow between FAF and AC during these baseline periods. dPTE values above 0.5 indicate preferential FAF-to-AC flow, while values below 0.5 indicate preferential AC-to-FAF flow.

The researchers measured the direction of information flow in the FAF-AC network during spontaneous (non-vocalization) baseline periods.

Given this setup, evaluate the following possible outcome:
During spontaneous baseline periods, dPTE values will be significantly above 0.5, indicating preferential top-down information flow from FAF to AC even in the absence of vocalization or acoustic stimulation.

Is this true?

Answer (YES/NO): YES